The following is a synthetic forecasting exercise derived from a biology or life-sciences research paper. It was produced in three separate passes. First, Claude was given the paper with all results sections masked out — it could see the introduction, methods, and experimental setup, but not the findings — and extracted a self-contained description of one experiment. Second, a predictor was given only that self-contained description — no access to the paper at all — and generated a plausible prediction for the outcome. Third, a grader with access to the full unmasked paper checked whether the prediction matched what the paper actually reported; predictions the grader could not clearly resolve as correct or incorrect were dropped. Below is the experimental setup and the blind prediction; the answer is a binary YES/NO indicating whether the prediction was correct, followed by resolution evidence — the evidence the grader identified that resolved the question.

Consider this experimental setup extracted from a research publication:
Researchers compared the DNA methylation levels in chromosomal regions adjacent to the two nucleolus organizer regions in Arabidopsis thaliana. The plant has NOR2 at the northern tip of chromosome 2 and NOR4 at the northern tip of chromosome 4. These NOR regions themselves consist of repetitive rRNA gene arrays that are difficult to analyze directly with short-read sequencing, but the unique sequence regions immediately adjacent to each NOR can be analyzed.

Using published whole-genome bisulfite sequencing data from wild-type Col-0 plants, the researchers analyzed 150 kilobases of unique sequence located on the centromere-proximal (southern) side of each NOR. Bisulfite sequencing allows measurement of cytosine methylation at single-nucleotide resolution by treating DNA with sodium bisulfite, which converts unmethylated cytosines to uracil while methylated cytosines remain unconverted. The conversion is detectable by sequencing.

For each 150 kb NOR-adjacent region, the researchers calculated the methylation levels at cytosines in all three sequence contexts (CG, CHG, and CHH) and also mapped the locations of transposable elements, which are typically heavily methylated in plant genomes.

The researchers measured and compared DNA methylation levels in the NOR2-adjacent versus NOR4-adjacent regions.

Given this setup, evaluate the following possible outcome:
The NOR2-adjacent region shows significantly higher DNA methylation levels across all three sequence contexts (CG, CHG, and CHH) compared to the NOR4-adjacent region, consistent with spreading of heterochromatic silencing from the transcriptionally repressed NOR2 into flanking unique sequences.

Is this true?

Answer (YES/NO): NO